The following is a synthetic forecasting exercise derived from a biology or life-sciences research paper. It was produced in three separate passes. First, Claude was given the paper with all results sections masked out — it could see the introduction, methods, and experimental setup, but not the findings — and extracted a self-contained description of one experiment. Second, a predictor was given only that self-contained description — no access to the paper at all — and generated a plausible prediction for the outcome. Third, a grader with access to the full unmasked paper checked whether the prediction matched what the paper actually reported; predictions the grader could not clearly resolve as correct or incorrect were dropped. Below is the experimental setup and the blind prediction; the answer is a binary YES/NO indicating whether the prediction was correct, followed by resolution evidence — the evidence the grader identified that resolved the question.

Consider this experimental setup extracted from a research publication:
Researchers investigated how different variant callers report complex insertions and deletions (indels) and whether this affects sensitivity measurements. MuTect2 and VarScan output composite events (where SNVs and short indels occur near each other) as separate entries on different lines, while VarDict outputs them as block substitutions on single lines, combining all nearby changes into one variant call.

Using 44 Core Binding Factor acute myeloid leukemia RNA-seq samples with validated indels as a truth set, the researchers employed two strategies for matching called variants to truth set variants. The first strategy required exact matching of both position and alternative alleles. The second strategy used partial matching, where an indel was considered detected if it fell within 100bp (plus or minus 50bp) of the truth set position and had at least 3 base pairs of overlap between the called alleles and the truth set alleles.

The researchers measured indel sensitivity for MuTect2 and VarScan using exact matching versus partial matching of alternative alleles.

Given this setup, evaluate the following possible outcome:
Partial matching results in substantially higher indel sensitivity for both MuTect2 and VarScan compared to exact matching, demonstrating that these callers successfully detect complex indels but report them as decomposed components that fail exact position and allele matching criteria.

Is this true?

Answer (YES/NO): NO